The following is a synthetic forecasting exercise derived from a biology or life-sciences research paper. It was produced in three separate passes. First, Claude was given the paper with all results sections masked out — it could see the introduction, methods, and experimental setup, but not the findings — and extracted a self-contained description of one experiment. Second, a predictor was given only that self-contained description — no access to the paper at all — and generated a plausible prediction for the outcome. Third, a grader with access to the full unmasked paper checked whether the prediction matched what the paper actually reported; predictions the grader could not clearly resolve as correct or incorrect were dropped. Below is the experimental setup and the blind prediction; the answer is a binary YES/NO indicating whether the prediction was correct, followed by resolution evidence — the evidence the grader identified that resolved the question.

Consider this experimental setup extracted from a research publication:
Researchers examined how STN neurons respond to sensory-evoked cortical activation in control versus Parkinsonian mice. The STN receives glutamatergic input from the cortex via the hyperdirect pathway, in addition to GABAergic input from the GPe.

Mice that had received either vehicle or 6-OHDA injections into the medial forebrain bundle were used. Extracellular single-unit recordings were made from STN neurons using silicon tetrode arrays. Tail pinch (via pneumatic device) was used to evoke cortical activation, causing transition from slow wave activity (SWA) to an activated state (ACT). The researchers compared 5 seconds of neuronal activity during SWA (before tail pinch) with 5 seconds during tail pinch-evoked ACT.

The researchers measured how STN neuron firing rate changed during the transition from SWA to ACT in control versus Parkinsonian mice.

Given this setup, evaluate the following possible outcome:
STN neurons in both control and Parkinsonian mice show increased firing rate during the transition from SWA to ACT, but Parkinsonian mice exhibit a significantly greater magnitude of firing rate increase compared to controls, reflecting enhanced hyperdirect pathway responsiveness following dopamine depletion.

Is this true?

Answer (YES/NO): NO